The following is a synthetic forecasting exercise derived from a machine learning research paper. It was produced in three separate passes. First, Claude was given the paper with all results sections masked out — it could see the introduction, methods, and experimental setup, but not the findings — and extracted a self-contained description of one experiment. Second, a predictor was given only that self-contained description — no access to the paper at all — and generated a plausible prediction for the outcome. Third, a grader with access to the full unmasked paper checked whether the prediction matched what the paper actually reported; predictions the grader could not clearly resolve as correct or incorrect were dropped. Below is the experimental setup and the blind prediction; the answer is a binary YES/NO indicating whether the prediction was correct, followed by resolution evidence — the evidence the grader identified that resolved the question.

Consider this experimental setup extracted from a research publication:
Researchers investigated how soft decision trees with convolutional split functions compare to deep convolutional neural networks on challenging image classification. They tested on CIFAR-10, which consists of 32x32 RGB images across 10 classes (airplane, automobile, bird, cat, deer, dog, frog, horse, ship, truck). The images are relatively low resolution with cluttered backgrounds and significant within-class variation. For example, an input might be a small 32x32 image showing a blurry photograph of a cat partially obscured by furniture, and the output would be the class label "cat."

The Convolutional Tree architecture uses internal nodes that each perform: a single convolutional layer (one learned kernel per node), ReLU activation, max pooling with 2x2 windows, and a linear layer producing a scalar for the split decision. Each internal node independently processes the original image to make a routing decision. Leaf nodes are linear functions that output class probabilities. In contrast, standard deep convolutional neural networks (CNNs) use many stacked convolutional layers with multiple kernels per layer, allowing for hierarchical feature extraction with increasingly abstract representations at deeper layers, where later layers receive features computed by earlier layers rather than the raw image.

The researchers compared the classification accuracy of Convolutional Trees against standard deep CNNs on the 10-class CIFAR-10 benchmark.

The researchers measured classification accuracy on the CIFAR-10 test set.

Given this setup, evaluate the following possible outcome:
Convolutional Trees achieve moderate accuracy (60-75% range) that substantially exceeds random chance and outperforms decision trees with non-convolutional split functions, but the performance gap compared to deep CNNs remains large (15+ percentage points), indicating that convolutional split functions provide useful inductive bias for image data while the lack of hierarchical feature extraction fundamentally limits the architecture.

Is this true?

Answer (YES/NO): YES